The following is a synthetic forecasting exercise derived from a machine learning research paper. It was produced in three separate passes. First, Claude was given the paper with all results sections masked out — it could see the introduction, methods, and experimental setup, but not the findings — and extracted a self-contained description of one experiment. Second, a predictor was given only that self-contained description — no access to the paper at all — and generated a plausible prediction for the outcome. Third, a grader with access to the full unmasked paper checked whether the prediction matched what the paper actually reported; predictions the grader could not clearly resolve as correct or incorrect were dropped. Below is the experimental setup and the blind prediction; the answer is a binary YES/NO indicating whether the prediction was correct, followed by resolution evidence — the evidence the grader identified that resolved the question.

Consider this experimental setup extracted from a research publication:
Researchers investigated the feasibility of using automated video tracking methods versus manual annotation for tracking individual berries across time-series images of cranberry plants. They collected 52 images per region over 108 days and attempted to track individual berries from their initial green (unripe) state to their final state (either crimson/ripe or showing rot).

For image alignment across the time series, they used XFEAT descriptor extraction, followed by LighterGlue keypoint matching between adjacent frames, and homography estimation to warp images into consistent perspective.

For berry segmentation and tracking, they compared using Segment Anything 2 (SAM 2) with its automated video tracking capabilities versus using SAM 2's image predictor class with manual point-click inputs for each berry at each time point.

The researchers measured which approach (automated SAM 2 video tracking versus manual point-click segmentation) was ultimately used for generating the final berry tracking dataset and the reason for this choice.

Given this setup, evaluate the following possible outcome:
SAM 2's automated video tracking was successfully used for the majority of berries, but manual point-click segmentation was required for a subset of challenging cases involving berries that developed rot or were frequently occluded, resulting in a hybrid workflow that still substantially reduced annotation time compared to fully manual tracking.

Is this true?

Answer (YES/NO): NO